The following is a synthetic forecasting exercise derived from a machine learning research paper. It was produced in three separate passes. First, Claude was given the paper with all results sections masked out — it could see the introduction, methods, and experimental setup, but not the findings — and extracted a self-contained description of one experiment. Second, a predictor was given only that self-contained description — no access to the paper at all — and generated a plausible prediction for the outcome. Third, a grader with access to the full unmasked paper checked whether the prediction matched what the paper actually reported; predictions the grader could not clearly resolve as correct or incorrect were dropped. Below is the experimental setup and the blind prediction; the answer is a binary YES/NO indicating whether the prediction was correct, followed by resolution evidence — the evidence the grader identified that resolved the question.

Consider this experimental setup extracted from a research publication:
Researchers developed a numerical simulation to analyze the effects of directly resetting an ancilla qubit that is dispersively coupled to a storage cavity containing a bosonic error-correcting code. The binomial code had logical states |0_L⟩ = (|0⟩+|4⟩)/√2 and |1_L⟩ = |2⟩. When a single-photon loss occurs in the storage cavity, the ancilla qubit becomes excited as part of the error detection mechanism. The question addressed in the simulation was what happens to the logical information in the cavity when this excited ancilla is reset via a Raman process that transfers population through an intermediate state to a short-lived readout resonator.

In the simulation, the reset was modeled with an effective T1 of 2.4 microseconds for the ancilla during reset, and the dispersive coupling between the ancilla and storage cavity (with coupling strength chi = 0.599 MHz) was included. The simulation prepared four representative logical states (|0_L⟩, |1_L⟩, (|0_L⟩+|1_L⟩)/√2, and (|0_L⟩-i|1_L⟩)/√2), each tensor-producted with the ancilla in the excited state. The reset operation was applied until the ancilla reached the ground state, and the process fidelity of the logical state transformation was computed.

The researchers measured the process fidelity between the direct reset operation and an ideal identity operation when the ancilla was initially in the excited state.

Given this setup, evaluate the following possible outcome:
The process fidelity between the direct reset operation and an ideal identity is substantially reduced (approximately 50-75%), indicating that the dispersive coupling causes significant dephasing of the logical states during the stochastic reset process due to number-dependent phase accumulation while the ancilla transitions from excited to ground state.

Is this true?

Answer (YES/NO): YES